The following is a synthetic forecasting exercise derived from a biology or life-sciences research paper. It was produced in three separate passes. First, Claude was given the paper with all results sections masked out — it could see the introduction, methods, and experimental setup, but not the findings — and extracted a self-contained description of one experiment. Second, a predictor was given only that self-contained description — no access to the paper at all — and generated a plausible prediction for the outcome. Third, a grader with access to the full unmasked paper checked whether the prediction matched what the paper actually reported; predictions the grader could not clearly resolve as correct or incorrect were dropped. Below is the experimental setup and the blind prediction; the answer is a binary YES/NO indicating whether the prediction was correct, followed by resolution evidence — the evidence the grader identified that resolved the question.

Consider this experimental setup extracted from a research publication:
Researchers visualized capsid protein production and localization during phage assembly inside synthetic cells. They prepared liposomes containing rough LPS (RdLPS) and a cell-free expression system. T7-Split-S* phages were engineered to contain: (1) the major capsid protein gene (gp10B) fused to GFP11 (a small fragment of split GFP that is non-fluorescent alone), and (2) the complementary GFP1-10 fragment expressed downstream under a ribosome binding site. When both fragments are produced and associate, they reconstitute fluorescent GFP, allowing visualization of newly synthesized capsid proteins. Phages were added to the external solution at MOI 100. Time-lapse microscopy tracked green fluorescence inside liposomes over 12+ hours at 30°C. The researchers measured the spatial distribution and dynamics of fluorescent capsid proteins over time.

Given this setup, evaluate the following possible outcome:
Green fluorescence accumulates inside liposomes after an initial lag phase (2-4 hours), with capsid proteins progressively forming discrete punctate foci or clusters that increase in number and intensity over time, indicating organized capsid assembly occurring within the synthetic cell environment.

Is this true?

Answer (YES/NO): NO